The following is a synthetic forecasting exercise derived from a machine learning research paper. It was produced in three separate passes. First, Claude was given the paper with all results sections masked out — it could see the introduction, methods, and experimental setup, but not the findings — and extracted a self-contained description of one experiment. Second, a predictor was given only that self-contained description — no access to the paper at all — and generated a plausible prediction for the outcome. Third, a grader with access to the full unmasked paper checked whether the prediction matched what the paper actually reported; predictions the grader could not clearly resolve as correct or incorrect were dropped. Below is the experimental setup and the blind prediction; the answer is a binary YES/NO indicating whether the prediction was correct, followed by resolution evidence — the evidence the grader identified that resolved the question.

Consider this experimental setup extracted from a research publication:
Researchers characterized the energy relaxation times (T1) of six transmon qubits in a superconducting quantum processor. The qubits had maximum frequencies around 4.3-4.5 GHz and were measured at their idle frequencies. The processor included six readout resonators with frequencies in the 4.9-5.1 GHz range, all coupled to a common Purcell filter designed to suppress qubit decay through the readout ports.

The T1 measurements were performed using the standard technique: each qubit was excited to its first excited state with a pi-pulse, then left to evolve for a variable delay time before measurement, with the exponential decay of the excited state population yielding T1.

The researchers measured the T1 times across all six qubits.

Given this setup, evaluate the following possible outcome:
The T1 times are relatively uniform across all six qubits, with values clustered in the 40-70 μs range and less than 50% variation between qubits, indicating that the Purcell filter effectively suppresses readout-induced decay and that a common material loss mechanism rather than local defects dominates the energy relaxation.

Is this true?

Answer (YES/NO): NO